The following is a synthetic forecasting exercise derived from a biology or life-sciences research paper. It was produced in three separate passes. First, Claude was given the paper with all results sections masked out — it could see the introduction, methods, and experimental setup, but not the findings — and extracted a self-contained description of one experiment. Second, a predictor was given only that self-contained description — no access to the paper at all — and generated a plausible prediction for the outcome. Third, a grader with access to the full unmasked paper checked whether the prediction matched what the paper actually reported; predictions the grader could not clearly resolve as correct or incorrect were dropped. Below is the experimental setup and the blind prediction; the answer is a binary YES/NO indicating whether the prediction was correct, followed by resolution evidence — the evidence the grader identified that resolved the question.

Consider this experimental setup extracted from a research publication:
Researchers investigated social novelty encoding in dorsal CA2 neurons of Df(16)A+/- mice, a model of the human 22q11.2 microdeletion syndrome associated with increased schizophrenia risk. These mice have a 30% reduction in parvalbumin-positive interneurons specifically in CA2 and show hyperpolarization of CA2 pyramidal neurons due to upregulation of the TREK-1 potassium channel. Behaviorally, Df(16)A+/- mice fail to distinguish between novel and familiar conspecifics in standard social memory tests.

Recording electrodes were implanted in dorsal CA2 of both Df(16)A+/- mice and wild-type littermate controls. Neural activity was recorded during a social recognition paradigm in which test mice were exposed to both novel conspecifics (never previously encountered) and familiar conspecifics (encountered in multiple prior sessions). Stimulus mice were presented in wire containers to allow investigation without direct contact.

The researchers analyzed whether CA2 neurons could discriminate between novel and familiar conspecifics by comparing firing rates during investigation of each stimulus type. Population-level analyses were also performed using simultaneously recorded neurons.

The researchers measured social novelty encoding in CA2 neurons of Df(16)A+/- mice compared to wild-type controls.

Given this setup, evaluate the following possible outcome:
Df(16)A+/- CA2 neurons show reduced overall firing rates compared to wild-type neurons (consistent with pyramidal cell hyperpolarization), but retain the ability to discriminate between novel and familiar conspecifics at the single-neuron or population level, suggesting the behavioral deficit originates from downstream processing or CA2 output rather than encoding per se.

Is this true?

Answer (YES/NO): NO